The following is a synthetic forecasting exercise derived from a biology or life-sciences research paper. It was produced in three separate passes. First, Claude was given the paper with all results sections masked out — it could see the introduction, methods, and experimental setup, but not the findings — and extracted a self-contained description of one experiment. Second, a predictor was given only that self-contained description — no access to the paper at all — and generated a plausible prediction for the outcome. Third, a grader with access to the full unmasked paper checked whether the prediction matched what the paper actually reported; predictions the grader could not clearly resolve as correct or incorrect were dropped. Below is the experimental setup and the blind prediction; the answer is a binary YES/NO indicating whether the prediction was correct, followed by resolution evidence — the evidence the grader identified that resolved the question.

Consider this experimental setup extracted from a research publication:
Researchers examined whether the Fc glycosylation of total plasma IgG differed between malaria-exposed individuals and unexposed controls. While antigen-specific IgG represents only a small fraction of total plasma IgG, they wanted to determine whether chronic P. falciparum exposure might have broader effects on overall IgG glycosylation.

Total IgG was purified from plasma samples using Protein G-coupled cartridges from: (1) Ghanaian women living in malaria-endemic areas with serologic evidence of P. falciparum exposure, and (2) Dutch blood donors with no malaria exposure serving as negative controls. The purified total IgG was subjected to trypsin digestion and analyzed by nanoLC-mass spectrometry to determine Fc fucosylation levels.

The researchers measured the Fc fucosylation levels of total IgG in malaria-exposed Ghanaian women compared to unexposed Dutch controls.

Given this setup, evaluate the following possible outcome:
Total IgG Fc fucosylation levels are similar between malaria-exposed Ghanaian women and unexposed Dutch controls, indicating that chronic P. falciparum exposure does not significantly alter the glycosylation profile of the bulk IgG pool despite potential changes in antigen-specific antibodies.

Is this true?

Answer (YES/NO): NO